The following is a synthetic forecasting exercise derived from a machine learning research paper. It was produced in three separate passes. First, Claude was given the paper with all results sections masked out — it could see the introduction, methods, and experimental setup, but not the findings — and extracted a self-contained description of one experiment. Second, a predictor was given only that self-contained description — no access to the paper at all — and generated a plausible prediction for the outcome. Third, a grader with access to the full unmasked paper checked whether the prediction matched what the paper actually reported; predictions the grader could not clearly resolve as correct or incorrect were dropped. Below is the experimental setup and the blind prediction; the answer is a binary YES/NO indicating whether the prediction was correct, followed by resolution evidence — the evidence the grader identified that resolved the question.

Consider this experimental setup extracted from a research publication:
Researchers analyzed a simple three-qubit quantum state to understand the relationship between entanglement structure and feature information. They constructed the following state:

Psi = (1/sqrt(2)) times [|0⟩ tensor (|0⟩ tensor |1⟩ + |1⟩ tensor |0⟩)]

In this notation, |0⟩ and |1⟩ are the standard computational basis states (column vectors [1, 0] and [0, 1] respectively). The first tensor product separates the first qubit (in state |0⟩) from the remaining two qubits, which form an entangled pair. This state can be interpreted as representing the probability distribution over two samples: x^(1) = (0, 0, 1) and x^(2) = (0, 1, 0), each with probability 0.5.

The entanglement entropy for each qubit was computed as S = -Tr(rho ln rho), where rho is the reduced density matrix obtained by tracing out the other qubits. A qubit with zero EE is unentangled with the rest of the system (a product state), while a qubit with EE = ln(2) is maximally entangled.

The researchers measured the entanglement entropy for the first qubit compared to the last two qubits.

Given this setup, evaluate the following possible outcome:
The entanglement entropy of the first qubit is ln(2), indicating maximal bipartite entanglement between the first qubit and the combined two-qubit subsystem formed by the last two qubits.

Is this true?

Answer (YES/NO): NO